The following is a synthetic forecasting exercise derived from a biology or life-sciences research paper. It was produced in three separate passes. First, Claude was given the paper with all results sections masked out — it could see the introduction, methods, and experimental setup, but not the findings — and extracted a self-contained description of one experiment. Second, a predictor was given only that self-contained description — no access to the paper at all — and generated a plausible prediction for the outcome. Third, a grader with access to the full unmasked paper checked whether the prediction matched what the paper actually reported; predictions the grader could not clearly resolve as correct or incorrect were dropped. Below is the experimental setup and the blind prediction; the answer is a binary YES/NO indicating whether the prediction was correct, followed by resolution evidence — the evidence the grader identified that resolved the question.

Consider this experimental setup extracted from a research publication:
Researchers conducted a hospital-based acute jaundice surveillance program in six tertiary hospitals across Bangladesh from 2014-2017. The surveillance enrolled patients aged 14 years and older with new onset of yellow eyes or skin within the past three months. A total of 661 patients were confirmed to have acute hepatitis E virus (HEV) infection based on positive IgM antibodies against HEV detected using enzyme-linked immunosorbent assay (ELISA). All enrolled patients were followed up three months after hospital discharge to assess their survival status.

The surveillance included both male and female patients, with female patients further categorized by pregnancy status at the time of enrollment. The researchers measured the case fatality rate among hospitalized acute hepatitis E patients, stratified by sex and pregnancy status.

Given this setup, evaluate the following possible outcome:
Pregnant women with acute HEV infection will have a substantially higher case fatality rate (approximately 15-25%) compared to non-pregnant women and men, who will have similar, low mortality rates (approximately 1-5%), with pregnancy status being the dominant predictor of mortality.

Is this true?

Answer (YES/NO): NO